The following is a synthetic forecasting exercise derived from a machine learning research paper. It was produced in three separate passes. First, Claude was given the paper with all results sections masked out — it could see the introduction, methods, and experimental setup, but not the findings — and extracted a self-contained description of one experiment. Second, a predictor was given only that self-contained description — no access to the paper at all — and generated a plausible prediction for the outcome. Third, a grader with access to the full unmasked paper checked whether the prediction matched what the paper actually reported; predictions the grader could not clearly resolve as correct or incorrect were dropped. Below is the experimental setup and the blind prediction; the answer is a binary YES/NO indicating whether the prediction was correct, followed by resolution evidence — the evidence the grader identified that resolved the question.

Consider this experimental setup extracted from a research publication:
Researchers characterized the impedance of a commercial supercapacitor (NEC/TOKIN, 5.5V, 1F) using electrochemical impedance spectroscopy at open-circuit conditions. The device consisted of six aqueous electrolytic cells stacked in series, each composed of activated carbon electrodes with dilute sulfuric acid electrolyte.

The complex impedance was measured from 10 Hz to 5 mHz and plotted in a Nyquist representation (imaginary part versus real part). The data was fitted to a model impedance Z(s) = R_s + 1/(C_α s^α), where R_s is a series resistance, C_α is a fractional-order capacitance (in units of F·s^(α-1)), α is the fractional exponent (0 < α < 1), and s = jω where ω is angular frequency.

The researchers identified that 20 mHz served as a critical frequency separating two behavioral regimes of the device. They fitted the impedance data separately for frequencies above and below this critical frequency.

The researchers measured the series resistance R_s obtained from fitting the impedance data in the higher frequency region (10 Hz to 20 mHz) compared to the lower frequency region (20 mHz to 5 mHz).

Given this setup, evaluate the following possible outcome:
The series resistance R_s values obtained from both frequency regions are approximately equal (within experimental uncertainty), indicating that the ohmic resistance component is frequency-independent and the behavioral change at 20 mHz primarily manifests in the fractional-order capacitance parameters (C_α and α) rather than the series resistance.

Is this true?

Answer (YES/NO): NO